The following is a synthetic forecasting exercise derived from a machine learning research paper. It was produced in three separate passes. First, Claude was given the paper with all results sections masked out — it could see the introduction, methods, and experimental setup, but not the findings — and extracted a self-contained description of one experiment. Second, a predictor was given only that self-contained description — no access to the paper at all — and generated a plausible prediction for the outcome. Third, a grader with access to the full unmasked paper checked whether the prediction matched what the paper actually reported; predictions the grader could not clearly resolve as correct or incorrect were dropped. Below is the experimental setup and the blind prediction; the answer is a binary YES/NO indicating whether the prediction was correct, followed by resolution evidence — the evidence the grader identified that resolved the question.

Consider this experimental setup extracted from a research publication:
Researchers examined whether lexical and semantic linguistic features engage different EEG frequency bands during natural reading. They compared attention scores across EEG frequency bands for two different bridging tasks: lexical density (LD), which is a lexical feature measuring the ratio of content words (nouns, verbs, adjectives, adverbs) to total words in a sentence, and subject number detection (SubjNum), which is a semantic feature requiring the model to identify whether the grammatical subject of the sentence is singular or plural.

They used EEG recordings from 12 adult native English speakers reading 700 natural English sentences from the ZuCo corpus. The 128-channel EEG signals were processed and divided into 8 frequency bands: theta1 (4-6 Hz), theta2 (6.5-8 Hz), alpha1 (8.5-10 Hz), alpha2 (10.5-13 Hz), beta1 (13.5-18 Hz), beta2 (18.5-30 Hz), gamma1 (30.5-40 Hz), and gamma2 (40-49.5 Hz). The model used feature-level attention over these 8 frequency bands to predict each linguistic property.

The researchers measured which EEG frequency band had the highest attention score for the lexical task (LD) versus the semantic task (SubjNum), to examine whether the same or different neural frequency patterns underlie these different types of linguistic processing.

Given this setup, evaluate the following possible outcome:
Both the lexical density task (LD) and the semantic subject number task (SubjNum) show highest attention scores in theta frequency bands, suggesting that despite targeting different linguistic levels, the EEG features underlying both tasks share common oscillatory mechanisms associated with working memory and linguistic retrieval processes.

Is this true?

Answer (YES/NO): NO